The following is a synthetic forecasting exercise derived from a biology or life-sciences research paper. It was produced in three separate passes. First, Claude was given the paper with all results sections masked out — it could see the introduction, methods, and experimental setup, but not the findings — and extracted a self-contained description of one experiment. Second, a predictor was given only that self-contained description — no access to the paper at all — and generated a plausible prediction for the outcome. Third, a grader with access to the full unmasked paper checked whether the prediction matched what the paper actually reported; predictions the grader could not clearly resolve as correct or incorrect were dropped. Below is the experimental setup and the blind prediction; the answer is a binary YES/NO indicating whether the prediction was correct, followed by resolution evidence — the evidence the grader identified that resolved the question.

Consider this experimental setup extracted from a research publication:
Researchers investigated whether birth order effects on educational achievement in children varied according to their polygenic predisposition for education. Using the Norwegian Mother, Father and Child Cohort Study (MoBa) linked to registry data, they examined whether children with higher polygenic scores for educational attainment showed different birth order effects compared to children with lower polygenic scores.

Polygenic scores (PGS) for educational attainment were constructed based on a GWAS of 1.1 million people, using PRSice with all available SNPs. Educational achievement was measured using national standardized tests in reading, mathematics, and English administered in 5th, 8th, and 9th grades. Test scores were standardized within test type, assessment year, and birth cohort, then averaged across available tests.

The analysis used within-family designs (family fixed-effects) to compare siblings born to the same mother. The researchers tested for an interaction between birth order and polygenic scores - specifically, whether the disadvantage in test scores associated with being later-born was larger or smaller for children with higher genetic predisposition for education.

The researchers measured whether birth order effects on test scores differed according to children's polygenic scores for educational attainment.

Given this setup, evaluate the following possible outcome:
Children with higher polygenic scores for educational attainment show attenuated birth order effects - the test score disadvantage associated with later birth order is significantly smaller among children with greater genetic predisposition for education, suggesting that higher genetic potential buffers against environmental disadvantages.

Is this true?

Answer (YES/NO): NO